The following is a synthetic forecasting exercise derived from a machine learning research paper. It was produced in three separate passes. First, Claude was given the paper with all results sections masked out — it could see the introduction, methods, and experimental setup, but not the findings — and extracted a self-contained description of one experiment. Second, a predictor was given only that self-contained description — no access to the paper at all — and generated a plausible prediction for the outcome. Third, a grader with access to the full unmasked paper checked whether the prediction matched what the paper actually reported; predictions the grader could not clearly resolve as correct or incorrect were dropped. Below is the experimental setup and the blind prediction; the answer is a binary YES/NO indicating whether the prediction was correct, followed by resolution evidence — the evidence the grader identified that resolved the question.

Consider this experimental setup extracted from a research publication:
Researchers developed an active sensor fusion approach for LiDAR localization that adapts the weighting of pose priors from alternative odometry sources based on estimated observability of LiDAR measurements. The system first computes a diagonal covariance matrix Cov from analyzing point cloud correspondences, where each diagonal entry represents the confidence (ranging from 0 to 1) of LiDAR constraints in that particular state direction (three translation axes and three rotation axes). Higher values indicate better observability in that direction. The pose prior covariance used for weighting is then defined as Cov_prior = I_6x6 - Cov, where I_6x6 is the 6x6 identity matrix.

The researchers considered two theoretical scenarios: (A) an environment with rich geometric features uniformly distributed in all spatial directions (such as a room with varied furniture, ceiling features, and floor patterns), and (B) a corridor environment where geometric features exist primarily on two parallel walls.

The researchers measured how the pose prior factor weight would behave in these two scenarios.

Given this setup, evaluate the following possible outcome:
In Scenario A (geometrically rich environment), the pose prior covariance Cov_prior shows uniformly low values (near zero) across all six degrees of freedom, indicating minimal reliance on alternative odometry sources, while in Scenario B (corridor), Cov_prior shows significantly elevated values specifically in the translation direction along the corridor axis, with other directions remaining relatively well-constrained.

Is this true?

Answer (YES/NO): NO